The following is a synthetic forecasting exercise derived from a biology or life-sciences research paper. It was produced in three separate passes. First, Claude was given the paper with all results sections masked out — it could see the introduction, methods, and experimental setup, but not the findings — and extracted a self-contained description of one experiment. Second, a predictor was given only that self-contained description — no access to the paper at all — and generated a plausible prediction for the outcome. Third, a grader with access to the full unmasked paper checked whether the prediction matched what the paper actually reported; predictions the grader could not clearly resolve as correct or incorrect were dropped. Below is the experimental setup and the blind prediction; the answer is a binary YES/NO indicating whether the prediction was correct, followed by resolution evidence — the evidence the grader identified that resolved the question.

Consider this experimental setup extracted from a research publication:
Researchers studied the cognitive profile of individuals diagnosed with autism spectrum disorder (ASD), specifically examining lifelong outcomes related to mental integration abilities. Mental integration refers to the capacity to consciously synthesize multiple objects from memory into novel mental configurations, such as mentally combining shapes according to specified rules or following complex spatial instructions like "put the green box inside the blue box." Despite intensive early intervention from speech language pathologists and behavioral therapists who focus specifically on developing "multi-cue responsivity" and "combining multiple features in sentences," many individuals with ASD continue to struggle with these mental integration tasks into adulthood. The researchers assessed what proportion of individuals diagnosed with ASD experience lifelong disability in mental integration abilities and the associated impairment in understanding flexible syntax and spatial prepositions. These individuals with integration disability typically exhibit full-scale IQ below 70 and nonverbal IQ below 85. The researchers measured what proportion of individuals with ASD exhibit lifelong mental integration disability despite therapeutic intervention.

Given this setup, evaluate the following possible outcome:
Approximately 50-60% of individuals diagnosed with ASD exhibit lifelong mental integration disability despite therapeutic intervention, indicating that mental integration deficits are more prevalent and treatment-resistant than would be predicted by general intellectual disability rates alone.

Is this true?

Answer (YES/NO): NO